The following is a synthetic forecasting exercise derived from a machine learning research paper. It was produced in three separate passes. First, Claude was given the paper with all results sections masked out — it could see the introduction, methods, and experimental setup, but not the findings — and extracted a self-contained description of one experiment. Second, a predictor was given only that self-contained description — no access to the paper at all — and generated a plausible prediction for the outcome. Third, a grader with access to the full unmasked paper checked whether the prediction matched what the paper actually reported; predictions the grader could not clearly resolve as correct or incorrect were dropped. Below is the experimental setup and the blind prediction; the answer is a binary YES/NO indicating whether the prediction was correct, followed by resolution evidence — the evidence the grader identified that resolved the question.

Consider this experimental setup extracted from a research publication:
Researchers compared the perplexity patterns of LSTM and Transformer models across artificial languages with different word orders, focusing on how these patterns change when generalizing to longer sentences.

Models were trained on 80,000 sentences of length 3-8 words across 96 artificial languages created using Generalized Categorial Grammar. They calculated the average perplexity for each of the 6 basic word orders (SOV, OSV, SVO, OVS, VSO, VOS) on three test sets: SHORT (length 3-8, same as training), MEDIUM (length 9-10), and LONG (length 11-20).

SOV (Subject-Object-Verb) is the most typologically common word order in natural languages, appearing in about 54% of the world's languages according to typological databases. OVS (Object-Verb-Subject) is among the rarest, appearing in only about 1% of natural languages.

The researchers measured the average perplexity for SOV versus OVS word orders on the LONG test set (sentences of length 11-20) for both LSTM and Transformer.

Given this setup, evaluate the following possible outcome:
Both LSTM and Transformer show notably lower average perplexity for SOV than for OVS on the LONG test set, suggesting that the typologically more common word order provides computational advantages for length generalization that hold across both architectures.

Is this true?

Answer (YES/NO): NO